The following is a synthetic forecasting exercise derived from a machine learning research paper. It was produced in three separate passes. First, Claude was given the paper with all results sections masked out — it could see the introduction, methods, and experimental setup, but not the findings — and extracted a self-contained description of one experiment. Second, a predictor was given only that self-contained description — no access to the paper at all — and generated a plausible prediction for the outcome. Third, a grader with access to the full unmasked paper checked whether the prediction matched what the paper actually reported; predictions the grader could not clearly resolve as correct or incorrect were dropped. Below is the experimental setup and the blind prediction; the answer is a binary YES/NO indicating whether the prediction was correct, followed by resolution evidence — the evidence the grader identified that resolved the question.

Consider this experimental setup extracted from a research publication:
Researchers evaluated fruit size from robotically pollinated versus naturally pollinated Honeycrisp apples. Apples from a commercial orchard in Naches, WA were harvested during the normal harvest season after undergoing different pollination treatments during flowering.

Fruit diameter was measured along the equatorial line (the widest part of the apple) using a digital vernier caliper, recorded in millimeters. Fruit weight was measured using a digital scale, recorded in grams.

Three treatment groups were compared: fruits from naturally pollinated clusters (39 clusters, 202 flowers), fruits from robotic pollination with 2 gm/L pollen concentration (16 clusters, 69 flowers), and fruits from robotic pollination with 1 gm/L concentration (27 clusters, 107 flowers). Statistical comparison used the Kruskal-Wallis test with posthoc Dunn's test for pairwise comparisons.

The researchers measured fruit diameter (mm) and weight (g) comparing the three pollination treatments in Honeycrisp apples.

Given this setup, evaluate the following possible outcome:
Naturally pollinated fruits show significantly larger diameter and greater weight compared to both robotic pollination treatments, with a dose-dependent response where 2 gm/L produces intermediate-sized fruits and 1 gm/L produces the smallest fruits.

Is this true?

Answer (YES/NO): NO